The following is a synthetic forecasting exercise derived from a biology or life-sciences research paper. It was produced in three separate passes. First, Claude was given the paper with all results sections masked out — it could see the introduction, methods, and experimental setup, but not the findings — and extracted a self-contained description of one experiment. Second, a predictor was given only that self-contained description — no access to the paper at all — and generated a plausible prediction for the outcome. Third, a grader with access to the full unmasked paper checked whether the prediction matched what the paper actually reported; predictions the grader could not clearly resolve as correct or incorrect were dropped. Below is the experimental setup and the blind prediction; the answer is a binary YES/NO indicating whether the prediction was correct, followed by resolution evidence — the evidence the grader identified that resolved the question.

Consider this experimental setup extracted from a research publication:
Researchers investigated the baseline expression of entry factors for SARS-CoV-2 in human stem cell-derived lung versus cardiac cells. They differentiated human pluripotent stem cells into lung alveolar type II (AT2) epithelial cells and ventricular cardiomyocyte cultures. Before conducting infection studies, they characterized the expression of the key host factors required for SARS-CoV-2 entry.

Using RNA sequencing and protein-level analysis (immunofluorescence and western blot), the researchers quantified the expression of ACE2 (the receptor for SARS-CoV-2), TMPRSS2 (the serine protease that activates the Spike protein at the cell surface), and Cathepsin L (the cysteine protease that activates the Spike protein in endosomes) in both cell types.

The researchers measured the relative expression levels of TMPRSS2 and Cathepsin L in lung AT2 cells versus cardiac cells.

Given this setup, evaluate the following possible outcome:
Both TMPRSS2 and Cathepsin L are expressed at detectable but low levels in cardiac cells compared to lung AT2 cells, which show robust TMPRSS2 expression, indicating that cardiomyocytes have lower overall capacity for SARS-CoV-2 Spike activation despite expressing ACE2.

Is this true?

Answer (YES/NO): NO